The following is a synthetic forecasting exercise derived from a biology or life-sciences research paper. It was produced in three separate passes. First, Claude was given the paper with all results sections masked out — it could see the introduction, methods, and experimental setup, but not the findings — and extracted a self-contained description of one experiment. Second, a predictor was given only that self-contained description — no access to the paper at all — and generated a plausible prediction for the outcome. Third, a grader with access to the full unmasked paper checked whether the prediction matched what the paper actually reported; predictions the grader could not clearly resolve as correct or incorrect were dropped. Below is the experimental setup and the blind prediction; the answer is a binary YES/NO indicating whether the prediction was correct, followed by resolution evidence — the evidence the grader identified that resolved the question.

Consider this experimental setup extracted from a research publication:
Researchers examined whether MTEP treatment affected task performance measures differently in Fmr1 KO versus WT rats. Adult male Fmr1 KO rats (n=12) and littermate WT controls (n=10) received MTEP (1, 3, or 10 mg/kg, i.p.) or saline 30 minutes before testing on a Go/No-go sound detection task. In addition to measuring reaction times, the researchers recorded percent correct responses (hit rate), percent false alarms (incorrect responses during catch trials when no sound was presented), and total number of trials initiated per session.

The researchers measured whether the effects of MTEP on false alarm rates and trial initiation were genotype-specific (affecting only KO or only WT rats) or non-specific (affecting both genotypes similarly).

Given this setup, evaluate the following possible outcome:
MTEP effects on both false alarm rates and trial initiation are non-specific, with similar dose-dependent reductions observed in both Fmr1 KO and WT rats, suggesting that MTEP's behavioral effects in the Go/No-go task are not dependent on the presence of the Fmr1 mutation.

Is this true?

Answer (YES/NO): NO